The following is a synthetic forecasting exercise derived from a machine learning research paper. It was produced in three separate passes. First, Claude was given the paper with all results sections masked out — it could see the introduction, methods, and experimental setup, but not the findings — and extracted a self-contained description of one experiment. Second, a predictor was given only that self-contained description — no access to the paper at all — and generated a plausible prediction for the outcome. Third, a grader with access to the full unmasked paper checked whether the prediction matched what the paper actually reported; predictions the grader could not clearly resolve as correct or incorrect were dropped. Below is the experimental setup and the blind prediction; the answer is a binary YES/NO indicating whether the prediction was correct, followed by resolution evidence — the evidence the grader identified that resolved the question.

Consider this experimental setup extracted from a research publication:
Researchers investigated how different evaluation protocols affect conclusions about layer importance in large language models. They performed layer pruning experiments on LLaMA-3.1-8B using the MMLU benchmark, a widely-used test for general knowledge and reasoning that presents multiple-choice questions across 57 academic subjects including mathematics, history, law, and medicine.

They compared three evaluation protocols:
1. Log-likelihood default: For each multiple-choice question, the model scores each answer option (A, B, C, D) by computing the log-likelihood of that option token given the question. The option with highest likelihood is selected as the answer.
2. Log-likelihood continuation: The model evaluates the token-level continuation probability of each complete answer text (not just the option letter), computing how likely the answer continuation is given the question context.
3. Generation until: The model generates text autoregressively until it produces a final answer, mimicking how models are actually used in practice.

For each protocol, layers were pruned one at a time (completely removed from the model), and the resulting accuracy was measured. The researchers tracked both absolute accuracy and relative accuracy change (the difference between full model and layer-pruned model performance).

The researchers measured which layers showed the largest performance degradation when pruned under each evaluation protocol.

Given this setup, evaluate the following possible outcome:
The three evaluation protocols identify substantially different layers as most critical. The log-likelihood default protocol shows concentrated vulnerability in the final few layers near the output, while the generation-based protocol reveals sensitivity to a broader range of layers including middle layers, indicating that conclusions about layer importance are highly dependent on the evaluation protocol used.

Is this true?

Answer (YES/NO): NO